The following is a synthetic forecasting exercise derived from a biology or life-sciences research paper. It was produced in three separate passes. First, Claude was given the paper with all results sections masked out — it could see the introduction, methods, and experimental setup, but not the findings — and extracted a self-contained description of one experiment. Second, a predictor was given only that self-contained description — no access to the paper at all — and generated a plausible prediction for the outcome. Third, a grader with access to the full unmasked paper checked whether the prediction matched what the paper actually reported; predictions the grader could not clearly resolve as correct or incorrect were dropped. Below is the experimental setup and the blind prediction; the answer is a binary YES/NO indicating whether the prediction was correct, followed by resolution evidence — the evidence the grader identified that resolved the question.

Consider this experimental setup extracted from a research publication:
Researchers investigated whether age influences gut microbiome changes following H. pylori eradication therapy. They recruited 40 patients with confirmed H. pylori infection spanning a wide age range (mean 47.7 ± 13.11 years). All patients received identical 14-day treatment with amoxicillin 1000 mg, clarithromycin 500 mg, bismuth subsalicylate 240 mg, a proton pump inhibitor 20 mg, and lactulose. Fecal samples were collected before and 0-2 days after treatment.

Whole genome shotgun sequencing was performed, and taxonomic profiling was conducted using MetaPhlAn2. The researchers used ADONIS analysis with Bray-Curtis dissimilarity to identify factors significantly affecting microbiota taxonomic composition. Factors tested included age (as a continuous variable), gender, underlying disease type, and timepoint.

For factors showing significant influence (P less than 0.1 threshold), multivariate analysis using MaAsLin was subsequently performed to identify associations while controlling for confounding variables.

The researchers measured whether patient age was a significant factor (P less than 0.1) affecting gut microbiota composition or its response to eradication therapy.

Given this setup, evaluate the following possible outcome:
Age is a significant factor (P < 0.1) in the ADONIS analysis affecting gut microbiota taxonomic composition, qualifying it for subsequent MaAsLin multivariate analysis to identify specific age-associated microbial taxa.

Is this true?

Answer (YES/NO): NO